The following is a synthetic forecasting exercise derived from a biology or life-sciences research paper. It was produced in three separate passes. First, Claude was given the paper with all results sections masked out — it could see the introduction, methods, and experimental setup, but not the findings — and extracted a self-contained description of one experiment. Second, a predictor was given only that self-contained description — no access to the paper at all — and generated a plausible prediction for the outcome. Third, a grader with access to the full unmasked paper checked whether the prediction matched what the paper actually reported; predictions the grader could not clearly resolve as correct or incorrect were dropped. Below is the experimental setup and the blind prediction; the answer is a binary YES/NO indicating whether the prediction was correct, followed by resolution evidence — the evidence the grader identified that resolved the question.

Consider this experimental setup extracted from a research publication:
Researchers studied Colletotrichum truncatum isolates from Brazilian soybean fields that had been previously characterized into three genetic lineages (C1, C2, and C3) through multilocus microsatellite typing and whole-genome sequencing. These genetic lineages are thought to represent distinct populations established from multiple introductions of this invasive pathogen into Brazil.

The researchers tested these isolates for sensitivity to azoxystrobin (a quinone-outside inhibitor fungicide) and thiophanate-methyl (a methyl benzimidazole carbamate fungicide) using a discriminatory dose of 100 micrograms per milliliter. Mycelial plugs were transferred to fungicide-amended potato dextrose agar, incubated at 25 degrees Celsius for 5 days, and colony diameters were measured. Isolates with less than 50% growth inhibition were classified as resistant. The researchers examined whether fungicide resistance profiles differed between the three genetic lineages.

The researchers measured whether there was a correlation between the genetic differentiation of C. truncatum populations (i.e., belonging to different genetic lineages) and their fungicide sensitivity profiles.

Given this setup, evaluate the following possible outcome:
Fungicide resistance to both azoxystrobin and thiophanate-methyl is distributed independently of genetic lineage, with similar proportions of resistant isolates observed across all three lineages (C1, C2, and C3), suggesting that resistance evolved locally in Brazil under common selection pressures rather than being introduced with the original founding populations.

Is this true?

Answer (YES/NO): YES